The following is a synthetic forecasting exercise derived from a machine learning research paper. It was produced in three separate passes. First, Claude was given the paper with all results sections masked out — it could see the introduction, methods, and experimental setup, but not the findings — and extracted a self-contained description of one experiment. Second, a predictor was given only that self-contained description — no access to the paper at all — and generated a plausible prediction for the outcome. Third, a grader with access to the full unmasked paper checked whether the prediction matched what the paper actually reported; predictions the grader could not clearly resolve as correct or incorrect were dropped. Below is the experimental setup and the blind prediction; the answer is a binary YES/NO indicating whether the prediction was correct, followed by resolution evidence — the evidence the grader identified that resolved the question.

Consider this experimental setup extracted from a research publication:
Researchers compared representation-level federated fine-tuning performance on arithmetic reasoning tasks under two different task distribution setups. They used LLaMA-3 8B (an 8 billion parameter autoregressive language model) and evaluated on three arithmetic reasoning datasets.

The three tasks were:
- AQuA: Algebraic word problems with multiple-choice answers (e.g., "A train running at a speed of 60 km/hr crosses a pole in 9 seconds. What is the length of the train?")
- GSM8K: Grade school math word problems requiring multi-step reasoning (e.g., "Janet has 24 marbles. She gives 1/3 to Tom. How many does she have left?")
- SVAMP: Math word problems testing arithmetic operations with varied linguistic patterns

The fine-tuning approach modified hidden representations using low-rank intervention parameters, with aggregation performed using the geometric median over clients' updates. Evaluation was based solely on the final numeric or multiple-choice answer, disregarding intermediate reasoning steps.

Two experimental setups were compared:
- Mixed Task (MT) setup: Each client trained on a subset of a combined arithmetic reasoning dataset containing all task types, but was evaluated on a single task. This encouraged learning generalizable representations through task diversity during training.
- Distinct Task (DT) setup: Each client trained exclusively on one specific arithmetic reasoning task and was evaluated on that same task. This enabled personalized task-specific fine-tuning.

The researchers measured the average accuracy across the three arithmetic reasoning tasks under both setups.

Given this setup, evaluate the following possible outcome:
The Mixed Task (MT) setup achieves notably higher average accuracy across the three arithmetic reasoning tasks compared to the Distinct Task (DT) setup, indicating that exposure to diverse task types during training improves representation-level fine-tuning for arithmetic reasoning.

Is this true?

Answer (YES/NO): NO